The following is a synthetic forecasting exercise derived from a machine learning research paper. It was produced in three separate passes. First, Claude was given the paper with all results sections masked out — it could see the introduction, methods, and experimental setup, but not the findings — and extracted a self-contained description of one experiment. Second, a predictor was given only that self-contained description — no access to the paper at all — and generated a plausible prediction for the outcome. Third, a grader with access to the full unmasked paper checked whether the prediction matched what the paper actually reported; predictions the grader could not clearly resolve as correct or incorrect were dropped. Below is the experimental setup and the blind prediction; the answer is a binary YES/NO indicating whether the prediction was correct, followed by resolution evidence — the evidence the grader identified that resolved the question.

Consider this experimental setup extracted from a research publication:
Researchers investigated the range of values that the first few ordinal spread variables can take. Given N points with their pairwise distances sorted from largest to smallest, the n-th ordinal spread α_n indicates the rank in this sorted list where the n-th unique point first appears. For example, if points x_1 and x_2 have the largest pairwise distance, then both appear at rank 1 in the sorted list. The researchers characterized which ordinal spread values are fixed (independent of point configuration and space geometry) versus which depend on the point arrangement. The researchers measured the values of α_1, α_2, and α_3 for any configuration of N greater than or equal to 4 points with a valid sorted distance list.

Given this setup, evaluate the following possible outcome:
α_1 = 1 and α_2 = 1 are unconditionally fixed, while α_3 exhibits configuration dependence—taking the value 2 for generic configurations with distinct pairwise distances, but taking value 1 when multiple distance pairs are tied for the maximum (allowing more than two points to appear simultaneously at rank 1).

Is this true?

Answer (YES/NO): NO